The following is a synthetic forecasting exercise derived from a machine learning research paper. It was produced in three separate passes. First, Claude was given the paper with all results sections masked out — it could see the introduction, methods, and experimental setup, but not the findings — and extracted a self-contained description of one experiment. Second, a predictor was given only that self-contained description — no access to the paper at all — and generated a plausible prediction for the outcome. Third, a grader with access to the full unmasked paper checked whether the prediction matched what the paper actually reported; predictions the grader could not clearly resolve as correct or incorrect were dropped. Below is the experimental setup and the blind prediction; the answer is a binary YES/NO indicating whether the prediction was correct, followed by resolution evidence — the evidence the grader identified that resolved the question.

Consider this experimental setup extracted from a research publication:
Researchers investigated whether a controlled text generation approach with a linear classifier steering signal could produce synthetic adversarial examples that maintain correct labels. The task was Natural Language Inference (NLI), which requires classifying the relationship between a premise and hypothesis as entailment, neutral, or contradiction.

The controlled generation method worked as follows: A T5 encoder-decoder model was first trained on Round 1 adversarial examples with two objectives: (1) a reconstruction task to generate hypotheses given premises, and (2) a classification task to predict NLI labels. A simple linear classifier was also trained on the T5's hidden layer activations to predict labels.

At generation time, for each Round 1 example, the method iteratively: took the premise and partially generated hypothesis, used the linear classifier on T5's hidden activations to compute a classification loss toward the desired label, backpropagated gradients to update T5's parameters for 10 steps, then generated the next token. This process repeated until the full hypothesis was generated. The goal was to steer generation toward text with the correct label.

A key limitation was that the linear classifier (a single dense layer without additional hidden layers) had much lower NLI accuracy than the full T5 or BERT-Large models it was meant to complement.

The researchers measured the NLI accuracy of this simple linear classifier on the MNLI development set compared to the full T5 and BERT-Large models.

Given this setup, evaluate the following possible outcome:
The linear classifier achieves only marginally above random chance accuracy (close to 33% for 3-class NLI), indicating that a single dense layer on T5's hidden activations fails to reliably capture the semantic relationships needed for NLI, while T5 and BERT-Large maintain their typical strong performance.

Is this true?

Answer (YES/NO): NO